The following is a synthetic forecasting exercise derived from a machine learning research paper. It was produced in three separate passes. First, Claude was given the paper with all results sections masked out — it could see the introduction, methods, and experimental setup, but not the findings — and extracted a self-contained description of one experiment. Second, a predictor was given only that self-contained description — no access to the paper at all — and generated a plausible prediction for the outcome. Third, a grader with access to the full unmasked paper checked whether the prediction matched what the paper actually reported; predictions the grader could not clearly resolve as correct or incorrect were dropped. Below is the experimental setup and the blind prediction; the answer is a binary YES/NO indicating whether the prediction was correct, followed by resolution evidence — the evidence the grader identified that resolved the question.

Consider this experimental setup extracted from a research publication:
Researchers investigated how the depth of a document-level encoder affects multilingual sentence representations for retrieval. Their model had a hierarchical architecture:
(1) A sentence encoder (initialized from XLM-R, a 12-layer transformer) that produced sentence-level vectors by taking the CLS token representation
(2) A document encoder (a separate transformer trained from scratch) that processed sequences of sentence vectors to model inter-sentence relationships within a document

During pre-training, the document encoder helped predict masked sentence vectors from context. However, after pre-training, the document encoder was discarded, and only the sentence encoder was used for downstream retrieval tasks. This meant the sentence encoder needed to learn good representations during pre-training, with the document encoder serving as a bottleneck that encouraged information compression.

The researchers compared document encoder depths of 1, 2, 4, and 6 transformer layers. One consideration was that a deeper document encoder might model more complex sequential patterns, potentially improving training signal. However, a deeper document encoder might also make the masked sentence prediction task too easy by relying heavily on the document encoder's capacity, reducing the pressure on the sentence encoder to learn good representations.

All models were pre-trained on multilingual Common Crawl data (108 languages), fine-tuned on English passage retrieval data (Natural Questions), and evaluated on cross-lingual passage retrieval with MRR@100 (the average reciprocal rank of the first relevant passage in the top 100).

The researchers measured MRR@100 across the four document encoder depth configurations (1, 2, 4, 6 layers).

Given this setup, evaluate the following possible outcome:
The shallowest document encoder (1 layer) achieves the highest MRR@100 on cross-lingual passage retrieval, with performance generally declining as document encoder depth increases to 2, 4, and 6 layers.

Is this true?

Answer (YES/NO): NO